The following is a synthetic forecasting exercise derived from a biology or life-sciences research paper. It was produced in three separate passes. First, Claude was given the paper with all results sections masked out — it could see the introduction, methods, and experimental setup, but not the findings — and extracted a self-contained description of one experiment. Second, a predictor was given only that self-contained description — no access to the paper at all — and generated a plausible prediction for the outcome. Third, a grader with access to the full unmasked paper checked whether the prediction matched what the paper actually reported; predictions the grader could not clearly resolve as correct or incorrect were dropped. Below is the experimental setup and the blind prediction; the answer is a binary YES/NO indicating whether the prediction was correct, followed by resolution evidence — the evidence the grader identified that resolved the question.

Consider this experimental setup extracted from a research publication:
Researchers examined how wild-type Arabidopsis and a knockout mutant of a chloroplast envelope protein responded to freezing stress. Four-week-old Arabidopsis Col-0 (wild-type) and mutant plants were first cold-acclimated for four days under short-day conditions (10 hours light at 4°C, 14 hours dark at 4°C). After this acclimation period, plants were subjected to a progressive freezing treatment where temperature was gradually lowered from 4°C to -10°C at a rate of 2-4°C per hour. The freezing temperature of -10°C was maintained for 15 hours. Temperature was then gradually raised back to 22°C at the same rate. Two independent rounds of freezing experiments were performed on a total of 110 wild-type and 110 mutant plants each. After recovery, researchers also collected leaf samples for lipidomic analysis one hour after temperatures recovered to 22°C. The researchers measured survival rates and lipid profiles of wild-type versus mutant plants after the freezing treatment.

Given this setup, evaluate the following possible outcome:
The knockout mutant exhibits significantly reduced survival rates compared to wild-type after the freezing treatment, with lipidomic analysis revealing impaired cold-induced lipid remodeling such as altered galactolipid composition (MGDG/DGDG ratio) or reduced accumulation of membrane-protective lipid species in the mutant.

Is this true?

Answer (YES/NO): NO